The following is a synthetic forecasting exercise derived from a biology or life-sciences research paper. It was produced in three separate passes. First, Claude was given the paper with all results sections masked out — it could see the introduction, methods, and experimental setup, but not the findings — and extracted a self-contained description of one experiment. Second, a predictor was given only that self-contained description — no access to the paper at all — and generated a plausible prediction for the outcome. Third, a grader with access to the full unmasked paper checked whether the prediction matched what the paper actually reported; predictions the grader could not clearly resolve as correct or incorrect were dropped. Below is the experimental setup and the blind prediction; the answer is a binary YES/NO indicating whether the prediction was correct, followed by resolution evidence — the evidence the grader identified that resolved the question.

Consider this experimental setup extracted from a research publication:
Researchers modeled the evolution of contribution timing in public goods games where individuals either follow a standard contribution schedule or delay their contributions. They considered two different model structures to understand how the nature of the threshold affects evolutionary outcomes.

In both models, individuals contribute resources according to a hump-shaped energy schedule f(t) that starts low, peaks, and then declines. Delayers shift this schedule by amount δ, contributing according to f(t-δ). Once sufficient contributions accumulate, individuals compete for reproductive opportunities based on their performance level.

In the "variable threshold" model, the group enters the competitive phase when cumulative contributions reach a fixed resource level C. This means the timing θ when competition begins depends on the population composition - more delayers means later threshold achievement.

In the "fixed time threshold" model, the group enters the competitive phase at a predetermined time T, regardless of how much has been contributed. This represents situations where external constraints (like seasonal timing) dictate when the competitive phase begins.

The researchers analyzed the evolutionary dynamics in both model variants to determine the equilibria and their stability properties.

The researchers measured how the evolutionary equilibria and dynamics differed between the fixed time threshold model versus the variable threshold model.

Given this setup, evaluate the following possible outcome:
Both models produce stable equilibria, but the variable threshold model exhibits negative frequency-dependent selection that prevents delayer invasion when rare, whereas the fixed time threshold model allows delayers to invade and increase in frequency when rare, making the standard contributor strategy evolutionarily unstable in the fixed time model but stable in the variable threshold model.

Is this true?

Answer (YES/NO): NO